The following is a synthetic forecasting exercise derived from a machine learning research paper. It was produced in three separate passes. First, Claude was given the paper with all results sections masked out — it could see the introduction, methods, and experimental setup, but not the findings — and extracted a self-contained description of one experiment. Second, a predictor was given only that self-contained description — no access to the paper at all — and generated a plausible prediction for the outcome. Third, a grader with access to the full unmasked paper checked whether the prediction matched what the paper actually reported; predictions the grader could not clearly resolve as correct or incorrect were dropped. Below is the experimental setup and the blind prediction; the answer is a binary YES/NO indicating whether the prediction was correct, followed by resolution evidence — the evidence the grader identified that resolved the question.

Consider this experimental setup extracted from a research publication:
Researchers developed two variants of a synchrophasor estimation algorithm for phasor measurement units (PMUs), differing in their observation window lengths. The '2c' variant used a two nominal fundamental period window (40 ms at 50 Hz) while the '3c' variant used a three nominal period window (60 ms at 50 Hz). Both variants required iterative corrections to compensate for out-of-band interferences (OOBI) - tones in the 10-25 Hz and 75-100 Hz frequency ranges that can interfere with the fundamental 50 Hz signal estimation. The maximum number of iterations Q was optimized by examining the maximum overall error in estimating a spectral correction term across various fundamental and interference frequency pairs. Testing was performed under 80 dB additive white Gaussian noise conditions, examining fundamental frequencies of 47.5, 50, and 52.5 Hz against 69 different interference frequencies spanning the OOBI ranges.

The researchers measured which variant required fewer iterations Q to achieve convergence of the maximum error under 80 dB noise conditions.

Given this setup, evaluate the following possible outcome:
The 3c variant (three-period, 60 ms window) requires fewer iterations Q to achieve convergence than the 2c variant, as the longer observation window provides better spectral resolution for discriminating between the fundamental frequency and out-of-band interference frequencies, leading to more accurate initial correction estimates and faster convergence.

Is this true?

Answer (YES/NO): YES